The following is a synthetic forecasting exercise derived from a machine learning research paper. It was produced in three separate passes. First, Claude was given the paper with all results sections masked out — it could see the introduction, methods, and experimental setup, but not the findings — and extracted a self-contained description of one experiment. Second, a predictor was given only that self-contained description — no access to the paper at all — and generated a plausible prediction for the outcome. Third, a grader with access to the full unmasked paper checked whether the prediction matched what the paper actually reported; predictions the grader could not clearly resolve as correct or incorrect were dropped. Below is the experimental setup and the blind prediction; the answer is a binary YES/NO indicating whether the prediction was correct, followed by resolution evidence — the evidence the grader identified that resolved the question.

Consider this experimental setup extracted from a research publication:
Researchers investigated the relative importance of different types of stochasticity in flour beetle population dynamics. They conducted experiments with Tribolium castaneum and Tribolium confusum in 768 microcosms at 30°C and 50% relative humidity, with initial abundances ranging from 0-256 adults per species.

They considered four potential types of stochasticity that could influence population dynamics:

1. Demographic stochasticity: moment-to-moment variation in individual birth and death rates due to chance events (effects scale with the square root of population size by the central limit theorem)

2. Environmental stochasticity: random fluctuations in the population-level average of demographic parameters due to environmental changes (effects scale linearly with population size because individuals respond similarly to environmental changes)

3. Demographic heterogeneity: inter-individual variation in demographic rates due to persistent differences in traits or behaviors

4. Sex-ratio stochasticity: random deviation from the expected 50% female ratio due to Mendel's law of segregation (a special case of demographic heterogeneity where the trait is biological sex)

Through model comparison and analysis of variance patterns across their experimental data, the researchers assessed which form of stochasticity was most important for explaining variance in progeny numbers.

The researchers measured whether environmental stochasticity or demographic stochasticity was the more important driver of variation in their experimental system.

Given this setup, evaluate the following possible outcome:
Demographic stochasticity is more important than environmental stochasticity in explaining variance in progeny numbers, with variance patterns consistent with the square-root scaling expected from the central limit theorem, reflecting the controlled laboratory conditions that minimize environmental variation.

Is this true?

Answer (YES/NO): YES